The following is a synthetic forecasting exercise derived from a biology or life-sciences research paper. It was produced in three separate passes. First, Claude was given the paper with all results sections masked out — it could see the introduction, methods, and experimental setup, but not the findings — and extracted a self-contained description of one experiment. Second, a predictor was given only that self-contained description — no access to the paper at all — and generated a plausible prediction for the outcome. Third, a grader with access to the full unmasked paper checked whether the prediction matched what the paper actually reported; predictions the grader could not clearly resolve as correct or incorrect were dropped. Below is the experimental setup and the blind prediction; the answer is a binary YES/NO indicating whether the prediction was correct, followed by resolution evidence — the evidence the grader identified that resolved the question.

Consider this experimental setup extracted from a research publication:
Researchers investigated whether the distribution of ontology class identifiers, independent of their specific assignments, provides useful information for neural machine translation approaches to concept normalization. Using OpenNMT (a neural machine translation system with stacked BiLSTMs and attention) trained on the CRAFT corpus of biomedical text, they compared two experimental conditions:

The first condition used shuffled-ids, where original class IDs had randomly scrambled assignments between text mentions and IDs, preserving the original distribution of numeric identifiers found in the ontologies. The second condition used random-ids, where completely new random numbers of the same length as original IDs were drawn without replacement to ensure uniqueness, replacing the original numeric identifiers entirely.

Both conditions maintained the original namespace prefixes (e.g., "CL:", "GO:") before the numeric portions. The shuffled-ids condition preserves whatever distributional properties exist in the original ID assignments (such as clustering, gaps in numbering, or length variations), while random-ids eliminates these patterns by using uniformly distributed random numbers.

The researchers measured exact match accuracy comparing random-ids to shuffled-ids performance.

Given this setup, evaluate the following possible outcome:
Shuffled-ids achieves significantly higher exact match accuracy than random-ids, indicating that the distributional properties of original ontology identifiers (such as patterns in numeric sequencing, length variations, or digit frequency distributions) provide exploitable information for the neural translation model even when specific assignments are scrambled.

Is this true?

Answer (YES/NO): NO